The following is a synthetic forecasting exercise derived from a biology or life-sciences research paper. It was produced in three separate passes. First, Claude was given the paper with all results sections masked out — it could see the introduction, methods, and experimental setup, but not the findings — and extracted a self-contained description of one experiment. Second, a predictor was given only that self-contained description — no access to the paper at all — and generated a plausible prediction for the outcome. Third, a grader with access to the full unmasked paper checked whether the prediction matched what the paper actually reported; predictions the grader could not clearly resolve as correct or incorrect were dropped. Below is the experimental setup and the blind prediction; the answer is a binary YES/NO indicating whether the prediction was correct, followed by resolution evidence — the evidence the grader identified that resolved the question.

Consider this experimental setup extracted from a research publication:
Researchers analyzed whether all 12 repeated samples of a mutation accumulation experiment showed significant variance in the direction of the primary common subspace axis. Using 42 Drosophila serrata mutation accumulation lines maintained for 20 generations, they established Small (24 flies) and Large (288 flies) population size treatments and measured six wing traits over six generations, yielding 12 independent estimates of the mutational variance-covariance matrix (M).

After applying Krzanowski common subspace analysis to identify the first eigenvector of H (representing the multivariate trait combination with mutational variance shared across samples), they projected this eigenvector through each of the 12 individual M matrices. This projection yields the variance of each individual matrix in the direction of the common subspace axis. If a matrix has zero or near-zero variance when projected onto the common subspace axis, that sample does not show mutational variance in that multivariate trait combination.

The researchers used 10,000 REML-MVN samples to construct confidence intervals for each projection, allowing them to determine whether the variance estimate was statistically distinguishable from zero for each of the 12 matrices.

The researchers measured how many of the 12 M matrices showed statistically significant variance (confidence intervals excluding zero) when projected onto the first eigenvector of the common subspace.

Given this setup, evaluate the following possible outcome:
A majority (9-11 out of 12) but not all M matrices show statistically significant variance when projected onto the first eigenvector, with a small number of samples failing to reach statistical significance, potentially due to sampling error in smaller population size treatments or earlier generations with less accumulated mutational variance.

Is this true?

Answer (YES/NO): NO